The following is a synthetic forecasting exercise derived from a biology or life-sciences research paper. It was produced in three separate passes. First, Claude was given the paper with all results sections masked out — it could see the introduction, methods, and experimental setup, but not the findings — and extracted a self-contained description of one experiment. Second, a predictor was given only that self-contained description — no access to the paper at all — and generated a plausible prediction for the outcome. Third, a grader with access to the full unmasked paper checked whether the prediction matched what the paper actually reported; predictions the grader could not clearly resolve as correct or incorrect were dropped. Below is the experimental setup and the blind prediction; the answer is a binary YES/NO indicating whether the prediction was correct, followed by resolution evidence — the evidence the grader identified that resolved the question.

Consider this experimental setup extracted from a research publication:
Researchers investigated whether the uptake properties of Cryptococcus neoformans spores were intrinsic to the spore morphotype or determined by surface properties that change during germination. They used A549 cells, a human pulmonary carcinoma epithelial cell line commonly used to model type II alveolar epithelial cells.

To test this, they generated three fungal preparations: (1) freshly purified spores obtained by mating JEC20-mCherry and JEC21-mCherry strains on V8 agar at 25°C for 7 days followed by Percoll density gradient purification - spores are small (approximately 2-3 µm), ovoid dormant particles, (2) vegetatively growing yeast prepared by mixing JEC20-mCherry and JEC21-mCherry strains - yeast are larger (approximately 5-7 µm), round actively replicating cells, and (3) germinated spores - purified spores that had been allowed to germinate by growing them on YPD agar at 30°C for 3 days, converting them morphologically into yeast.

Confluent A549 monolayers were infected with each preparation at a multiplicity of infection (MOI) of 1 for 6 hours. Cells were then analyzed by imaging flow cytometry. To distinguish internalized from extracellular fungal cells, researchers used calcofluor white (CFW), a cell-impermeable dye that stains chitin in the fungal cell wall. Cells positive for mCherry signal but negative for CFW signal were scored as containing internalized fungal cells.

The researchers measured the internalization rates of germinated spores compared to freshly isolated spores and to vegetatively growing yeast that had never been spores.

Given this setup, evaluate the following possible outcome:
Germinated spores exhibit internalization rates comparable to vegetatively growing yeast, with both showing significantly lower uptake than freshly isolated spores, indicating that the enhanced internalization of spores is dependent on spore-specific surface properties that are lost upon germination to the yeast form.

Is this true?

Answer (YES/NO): YES